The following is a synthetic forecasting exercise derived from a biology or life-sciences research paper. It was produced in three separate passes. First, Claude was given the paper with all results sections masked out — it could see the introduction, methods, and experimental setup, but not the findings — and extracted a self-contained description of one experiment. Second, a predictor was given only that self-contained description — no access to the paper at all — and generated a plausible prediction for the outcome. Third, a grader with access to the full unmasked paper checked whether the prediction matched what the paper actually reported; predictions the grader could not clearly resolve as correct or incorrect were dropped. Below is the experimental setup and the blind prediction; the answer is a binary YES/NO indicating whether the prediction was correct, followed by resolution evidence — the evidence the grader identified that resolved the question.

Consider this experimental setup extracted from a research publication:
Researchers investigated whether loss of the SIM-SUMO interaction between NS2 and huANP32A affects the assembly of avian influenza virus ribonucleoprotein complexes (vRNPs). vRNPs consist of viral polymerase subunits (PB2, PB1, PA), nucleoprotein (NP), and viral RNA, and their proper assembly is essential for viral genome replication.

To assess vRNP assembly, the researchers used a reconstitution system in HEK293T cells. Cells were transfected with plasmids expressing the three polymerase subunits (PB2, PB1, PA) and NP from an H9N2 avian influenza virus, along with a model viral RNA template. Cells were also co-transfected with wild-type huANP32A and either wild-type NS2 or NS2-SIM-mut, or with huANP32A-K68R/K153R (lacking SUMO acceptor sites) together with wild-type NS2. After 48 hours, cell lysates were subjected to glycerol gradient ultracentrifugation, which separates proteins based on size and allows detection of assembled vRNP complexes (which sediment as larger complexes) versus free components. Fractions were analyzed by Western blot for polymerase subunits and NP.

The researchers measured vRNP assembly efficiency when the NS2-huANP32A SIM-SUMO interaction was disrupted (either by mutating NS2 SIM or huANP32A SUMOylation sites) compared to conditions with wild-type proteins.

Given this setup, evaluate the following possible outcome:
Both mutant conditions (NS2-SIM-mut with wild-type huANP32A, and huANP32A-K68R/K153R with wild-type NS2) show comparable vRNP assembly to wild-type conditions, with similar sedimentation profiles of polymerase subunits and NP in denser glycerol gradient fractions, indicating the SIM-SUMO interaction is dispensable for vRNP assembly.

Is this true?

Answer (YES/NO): NO